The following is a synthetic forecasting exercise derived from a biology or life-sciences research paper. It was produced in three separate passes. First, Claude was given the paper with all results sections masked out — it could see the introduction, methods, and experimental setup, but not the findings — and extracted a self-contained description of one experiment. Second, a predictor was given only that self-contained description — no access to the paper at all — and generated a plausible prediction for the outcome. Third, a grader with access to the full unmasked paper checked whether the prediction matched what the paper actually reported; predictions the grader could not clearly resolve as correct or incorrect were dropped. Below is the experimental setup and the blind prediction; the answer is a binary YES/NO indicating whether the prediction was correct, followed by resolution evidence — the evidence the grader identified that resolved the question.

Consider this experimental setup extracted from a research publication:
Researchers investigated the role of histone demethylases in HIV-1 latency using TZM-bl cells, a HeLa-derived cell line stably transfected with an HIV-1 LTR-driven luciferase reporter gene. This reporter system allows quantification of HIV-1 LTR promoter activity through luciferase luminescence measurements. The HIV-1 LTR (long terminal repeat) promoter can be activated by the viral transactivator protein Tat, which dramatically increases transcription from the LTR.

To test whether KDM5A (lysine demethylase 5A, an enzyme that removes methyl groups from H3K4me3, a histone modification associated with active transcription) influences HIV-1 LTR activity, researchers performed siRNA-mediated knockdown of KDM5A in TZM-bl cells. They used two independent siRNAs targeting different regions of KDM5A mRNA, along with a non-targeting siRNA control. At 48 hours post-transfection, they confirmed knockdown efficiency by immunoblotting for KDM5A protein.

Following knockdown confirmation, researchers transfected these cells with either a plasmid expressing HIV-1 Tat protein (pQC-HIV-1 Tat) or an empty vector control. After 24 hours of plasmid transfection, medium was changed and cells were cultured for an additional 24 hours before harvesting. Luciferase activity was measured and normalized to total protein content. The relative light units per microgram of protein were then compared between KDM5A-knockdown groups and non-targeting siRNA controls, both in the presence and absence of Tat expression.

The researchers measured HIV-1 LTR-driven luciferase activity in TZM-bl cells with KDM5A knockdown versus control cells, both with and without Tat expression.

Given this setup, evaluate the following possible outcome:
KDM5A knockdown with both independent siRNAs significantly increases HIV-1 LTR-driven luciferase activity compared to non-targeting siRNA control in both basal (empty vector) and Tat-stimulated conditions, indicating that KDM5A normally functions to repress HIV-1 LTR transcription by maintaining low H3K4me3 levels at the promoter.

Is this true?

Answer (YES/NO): NO